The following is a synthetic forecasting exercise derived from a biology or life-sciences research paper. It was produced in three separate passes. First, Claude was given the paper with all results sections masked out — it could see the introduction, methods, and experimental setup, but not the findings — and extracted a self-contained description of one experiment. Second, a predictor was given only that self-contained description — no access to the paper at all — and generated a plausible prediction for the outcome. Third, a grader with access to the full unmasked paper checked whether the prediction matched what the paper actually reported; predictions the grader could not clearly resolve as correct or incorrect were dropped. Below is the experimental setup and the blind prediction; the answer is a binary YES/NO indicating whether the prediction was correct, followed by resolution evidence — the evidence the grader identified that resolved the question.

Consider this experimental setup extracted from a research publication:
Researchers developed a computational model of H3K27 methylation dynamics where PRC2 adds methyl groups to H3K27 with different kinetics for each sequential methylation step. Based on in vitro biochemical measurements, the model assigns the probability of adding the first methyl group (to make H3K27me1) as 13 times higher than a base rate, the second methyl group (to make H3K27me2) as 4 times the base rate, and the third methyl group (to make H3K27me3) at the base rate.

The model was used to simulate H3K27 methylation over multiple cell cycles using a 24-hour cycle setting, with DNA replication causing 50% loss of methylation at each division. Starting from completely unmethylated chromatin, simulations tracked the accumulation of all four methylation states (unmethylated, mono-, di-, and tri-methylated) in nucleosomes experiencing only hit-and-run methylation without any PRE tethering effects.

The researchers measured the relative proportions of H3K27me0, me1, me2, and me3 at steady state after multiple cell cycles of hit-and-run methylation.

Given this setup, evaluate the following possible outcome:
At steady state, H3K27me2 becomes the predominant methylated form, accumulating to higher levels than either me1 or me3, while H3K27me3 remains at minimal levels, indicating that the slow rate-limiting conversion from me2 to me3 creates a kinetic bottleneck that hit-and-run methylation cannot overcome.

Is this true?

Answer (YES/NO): NO